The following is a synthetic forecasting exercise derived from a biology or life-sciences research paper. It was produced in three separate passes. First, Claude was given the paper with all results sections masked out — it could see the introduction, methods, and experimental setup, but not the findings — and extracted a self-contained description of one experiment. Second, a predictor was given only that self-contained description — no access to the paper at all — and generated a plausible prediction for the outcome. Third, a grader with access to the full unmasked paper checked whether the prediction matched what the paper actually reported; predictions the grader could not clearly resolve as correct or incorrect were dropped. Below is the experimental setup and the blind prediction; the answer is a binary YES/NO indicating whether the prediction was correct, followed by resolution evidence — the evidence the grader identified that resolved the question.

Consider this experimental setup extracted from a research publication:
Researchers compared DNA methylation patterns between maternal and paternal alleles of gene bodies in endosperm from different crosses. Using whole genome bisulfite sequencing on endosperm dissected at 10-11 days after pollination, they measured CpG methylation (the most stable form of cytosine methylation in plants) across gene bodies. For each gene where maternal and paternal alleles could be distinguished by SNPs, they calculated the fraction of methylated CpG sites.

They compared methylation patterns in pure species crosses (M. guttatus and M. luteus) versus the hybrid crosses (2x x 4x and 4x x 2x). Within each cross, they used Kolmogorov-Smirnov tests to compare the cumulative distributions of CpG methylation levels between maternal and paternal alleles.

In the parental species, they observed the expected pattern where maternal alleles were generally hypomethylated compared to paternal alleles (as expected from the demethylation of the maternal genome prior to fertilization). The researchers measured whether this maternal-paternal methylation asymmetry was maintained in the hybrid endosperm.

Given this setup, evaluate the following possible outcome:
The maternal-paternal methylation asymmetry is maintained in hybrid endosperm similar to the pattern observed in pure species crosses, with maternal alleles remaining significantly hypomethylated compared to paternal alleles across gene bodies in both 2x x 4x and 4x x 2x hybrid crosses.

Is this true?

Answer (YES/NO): NO